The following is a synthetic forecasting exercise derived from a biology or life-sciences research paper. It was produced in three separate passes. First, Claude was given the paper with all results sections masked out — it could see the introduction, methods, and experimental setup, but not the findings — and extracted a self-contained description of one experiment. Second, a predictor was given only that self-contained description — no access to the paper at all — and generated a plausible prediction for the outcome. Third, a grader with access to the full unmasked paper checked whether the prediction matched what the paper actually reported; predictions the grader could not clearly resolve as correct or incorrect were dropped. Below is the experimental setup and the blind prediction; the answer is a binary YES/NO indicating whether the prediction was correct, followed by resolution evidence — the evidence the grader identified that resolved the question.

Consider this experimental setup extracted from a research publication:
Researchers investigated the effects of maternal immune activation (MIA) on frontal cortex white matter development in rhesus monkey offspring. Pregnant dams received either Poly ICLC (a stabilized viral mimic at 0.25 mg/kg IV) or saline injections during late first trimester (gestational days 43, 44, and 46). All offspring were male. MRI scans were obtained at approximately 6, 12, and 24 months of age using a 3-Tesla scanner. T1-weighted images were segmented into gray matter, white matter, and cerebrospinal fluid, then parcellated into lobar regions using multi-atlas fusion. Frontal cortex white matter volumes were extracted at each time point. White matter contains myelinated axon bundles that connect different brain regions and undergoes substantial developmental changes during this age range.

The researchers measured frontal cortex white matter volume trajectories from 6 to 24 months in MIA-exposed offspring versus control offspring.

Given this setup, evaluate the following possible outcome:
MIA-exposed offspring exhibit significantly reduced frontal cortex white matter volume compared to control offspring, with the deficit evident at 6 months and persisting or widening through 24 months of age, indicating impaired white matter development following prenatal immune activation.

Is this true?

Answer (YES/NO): NO